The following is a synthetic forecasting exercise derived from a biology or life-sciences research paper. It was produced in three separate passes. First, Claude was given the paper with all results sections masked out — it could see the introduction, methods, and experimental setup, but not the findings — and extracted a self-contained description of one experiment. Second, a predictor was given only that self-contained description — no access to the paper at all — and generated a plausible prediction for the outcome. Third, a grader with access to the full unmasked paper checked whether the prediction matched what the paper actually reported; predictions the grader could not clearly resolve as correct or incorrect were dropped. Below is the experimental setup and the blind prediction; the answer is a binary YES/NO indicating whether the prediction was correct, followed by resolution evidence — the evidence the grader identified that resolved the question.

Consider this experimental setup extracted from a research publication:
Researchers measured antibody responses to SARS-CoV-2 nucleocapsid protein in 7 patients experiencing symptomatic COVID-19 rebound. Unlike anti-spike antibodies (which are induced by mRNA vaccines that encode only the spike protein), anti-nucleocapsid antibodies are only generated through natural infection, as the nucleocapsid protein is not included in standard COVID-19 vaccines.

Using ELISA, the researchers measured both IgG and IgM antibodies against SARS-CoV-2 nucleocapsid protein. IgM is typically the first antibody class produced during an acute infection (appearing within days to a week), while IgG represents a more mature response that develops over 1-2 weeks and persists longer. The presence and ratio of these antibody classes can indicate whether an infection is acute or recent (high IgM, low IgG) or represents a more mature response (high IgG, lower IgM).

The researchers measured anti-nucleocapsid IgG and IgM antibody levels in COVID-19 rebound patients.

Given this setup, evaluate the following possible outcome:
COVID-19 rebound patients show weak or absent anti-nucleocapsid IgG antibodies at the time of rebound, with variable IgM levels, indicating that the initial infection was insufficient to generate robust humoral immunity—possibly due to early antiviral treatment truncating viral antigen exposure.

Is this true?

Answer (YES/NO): NO